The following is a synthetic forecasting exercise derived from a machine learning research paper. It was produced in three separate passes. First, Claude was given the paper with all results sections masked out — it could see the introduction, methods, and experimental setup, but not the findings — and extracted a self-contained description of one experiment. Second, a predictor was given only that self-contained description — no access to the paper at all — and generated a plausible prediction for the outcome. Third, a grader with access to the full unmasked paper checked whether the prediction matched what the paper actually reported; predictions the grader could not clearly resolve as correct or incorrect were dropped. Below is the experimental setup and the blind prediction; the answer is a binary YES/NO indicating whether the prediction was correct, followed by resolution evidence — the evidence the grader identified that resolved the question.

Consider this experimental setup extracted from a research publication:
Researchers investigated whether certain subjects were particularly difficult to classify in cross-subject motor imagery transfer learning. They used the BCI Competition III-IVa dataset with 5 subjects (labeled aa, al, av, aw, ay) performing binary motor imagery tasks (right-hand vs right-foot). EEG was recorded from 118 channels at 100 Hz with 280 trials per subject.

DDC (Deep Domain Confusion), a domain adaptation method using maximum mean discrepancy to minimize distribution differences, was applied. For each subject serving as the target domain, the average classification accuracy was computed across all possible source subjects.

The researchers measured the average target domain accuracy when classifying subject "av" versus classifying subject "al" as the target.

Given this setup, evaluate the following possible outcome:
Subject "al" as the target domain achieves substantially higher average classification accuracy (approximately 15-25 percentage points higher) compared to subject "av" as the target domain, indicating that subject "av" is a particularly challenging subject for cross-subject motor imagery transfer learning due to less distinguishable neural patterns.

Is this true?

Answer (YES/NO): YES